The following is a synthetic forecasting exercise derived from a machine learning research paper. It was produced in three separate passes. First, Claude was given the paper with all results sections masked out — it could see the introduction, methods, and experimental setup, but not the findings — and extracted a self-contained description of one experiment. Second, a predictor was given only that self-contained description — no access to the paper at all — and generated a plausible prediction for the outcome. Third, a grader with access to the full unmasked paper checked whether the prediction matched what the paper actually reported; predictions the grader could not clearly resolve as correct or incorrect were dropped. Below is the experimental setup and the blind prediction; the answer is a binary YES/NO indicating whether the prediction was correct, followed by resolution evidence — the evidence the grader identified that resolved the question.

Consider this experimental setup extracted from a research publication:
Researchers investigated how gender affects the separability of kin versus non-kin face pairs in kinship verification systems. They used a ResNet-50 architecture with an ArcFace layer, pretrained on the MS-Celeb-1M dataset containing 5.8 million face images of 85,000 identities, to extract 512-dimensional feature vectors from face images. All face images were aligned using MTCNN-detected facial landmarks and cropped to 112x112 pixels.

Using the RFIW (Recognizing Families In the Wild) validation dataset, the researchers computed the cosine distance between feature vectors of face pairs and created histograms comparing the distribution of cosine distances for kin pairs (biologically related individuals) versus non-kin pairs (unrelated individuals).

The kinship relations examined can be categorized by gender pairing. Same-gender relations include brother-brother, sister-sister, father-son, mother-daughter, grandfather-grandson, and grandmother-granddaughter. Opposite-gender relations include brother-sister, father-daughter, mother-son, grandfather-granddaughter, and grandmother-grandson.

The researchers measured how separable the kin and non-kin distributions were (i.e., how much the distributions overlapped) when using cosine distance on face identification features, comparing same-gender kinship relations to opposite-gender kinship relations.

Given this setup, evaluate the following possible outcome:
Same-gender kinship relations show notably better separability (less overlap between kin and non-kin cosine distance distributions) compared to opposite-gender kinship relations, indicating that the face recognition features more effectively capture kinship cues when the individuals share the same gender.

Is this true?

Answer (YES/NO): YES